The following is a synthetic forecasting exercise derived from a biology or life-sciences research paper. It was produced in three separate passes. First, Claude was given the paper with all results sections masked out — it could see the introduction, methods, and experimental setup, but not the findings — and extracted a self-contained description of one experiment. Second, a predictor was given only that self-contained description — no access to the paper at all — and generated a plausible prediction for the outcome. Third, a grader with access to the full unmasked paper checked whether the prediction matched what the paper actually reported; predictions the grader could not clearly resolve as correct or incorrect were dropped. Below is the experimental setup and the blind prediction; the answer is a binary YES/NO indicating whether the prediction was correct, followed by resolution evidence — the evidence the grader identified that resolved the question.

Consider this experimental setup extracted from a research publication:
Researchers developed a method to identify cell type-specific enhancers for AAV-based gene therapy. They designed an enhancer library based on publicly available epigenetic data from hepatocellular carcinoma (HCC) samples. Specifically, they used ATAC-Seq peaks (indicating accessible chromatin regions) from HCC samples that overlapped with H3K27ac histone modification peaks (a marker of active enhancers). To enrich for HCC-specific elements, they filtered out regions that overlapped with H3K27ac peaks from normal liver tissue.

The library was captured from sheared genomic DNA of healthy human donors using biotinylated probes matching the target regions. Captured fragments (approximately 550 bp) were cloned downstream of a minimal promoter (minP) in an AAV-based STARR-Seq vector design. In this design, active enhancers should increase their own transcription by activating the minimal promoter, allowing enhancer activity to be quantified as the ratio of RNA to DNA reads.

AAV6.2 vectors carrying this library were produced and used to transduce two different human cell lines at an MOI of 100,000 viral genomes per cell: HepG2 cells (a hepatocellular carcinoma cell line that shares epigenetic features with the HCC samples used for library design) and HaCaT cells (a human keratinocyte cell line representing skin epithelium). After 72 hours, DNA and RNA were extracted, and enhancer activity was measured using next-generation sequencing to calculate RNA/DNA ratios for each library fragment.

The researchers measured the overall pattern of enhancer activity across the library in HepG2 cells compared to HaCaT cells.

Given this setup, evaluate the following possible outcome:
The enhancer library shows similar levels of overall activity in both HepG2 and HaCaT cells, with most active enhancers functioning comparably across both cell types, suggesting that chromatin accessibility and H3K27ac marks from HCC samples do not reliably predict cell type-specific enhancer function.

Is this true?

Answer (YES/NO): NO